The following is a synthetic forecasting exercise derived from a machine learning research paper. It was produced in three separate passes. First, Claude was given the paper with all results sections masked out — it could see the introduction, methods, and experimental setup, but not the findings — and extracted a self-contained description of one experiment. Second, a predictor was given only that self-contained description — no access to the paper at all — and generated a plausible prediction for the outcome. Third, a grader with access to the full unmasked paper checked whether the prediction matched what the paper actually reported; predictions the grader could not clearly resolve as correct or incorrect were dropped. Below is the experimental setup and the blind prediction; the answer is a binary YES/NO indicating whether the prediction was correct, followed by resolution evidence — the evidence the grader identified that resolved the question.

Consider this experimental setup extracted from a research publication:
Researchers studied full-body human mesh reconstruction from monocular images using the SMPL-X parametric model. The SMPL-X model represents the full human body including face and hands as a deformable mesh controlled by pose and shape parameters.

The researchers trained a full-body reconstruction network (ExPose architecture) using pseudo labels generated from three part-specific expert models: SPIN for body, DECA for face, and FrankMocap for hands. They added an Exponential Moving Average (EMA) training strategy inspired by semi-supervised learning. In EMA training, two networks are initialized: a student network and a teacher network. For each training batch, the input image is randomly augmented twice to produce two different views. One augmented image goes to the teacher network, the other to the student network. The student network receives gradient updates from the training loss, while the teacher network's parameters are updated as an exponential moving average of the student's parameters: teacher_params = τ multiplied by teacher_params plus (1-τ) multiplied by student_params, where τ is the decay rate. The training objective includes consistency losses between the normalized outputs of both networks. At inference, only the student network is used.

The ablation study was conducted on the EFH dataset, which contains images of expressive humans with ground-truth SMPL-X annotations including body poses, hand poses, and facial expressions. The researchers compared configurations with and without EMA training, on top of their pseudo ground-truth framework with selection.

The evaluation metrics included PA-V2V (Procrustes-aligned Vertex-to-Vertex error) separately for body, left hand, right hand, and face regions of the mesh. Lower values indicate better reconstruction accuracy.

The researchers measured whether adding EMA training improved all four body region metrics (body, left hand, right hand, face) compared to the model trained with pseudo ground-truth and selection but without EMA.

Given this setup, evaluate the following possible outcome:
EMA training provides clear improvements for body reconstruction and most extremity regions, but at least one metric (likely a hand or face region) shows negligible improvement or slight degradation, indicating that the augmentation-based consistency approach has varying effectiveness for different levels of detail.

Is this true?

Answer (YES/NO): NO